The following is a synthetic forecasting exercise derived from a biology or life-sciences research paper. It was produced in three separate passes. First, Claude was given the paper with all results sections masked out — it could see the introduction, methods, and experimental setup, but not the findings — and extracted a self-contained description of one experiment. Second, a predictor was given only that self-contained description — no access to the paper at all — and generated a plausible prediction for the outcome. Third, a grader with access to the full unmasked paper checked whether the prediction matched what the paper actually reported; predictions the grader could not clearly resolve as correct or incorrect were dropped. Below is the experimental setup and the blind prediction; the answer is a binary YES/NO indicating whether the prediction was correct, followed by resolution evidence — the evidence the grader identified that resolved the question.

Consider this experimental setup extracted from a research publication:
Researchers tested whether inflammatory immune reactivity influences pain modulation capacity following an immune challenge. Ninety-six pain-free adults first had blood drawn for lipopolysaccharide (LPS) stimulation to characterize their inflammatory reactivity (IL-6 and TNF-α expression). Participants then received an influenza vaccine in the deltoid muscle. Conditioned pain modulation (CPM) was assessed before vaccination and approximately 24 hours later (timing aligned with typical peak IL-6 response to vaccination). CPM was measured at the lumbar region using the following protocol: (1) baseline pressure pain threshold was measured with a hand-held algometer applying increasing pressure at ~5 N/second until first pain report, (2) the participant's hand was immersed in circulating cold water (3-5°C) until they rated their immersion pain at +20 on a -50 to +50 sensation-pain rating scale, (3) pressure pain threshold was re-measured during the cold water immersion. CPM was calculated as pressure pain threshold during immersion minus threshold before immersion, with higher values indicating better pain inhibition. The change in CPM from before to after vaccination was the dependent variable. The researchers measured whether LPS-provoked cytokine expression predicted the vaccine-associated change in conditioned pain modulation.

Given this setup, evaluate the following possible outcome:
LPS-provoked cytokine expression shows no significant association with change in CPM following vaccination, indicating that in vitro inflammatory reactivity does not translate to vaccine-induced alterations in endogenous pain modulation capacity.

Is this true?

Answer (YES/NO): YES